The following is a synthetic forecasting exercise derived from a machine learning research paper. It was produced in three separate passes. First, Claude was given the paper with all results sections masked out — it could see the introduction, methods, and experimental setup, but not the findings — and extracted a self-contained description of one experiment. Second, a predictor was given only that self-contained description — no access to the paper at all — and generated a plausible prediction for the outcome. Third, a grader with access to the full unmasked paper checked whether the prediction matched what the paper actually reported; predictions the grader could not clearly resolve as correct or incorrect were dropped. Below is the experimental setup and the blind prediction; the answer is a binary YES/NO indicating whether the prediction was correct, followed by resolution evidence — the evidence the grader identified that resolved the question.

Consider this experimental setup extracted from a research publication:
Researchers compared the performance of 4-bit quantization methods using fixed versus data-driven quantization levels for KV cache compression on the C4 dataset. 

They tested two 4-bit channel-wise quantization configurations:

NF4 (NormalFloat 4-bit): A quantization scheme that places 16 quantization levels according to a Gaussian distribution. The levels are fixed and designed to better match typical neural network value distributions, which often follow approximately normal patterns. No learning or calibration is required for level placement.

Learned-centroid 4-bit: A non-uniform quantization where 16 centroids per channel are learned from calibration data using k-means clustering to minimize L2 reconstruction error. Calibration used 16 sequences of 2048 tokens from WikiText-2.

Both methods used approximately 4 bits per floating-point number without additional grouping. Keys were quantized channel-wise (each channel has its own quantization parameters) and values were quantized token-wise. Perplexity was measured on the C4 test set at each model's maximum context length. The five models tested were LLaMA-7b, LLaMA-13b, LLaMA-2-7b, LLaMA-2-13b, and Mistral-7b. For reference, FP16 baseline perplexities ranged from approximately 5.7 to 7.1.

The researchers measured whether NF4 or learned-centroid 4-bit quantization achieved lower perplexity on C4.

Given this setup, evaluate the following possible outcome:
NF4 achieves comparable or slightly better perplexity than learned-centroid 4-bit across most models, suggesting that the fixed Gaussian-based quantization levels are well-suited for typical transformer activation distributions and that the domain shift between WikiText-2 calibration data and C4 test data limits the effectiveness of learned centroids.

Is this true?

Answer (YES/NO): NO